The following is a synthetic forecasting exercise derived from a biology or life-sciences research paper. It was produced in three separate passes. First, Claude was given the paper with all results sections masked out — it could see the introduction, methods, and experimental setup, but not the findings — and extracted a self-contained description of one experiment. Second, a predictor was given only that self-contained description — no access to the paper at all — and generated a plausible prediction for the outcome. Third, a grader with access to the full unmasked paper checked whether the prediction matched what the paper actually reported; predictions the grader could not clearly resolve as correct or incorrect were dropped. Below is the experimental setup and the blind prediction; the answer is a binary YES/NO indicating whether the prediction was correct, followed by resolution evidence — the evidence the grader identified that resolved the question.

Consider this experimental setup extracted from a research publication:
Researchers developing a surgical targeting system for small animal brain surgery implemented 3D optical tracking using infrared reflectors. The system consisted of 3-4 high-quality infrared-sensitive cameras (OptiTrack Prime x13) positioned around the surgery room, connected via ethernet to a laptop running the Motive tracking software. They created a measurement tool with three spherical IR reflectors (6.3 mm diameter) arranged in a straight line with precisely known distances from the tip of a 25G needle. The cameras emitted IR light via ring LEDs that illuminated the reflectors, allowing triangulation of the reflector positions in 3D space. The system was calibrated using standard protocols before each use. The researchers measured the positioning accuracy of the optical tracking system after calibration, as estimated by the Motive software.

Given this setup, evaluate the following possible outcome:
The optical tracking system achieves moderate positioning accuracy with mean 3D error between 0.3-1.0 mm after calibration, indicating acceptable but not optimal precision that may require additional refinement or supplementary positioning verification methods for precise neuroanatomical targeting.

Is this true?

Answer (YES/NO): NO